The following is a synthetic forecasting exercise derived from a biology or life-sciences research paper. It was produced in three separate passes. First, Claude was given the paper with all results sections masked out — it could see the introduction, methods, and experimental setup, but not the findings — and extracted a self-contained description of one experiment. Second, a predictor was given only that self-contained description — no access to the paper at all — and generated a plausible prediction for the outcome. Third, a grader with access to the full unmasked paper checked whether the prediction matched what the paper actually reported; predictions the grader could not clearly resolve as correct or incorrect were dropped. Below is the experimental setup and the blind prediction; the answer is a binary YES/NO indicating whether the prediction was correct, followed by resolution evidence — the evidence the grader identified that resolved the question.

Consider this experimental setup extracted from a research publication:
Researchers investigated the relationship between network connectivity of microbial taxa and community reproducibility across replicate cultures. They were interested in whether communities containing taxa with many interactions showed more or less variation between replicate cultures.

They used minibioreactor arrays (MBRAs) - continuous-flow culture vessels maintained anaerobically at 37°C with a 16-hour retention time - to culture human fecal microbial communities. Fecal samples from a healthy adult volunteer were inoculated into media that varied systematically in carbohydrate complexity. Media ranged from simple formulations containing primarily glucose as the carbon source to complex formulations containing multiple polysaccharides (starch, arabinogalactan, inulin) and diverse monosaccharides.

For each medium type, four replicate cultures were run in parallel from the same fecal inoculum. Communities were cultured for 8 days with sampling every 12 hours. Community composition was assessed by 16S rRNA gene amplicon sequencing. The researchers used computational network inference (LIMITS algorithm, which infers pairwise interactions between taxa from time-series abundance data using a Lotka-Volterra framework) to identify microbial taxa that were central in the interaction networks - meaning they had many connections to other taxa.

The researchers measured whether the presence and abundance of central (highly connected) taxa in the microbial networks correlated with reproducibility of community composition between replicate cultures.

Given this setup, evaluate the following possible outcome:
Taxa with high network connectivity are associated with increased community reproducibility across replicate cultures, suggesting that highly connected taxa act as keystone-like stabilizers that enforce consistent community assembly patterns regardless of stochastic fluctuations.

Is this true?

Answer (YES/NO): YES